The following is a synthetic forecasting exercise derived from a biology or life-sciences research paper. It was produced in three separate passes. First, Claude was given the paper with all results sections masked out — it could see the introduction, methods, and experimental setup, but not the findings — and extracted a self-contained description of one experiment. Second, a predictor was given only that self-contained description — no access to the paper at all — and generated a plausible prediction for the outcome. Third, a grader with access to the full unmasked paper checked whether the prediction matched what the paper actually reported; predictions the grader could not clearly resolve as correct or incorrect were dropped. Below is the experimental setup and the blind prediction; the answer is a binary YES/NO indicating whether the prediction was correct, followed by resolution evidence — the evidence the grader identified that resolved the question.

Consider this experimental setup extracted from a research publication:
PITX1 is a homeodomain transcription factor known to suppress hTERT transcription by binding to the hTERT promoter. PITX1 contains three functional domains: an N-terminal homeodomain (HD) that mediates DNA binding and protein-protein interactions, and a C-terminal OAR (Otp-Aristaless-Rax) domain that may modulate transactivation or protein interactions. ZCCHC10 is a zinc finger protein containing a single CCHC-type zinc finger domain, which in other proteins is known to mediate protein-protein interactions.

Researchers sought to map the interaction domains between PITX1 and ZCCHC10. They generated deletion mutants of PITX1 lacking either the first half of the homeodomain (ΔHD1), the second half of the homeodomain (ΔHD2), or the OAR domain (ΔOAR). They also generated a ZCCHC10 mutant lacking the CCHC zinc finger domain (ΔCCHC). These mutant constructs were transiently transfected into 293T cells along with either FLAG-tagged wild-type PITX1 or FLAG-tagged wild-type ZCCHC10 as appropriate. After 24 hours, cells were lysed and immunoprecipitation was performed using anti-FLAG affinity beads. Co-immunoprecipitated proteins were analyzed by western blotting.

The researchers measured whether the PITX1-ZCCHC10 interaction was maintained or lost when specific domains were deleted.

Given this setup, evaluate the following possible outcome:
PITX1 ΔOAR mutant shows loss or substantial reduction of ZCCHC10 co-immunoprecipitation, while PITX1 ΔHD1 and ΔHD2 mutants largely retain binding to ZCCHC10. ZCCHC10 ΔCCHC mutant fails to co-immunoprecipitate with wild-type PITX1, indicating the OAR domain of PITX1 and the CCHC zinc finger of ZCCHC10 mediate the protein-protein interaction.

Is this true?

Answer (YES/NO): NO